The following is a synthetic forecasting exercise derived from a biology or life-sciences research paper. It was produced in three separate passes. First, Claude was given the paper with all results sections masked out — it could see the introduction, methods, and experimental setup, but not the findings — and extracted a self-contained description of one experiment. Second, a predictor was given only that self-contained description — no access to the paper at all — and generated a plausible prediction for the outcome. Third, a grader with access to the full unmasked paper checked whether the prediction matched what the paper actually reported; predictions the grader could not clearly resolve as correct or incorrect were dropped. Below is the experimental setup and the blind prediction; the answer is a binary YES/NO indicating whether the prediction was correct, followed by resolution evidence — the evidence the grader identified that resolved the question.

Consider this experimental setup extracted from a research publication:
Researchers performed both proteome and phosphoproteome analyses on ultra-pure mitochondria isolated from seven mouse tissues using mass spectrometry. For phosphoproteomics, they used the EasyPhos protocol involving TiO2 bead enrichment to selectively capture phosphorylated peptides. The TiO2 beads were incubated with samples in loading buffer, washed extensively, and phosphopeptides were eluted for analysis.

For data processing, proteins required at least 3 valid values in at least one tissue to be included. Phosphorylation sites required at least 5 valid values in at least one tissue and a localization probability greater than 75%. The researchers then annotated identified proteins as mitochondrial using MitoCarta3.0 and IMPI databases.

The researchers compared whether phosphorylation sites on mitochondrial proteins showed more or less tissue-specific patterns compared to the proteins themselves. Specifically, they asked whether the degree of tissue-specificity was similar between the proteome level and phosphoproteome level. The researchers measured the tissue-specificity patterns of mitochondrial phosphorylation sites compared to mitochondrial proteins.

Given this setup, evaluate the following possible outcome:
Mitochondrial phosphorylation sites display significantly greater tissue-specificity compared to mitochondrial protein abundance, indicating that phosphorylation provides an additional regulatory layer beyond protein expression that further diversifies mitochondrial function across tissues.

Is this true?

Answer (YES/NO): YES